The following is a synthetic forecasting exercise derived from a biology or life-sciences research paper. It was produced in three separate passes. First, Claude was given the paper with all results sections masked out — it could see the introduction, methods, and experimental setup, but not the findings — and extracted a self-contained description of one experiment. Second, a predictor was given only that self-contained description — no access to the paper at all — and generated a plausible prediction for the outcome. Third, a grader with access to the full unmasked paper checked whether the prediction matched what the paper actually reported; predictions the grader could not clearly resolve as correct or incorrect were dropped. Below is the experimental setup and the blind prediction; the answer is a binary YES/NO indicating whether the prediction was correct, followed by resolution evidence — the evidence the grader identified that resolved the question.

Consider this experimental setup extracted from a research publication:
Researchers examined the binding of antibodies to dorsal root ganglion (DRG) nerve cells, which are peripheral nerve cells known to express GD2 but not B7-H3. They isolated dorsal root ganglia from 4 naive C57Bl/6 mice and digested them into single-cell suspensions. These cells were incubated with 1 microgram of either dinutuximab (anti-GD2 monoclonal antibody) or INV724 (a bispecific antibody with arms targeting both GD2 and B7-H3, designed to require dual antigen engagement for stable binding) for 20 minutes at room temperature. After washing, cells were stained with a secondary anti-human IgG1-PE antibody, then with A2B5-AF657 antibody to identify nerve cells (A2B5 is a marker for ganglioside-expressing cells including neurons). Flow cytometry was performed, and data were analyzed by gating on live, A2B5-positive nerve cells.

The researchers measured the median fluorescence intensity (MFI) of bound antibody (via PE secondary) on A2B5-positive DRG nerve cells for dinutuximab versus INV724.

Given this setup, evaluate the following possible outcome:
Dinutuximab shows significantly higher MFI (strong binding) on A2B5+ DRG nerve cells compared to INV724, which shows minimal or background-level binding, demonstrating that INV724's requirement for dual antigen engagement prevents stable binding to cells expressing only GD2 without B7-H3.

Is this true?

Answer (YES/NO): YES